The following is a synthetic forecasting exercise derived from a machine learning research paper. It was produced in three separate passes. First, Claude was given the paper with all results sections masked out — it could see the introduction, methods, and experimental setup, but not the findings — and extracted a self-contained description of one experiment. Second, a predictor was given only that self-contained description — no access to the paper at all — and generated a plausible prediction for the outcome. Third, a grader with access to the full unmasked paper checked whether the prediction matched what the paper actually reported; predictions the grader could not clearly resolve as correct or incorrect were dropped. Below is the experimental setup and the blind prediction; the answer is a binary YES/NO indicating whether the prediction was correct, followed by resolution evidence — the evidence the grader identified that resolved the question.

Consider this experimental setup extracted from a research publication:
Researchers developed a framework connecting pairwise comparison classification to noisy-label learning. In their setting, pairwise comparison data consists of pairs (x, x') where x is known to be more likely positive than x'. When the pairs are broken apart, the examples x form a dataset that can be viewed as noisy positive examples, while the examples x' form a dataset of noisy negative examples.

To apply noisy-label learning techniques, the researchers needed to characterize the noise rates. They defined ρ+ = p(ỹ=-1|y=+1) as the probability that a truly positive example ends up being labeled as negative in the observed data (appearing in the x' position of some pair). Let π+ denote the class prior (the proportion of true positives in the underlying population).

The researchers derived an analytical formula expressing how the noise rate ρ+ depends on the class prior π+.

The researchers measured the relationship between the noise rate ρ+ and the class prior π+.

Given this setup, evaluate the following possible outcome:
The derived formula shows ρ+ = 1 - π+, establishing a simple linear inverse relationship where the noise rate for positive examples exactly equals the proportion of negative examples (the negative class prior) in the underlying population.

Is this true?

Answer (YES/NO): NO